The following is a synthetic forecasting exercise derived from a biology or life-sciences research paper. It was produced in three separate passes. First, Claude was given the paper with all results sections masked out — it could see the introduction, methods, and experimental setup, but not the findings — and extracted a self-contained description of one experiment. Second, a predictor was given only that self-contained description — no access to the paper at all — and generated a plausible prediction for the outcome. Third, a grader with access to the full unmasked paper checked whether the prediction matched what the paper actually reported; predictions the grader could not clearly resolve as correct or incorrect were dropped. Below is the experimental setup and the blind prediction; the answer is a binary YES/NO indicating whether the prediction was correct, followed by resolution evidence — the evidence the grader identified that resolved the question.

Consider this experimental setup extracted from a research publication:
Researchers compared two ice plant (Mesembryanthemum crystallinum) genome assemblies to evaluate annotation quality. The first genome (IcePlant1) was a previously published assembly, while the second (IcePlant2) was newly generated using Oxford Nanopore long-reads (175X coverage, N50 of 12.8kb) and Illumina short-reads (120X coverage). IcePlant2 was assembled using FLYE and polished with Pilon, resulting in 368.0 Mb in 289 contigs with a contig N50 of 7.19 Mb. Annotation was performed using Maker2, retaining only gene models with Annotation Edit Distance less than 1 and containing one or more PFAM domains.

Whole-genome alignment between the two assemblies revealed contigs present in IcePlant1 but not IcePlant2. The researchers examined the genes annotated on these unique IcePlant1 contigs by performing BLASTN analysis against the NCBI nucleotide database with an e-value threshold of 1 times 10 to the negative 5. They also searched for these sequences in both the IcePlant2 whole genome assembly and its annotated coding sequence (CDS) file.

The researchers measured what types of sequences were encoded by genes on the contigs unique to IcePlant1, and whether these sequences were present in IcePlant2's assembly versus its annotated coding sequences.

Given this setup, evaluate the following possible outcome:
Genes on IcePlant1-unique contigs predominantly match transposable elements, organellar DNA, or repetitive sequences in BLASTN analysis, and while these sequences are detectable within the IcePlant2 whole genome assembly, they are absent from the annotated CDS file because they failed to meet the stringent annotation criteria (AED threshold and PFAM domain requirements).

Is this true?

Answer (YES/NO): NO